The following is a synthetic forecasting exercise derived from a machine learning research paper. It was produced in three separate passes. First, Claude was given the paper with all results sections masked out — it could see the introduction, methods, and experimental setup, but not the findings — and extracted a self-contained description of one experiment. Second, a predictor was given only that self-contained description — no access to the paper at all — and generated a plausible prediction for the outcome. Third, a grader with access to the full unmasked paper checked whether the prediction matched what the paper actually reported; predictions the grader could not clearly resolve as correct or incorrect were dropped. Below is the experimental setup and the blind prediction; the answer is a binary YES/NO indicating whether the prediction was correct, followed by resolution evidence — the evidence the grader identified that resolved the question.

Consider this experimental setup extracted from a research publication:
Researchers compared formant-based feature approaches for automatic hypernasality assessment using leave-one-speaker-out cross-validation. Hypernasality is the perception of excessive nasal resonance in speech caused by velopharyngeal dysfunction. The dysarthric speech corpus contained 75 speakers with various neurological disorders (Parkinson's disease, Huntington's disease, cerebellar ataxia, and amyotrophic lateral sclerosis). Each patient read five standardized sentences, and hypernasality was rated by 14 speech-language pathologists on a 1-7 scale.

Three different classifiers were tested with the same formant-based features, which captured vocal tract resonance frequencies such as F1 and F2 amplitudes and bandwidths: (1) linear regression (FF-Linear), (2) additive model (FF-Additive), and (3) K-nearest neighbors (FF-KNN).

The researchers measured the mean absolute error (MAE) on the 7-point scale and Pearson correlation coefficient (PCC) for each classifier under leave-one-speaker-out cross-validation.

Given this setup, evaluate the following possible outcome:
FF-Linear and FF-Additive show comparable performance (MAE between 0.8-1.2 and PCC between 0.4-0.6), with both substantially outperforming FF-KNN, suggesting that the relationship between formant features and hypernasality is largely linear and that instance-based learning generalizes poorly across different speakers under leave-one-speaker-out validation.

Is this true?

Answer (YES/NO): NO